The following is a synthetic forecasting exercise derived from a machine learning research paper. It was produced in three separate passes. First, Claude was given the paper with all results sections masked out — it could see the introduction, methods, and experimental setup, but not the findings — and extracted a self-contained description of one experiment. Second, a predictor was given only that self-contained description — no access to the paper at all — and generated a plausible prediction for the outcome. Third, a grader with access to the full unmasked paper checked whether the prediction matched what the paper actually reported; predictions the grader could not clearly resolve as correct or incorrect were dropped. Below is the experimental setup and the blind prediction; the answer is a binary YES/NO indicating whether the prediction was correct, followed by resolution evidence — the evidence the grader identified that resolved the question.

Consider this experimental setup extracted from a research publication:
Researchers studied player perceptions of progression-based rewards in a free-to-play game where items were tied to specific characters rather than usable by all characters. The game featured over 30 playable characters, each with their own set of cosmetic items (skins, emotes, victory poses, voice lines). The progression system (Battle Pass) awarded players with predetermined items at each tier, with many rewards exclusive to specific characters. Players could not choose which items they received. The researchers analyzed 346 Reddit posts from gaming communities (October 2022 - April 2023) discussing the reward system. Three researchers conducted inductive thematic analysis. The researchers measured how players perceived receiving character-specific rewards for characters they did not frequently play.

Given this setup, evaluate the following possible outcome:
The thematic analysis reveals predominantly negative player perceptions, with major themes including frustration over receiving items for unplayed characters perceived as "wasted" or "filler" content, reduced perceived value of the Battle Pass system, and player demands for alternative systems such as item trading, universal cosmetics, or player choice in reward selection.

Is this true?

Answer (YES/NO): YES